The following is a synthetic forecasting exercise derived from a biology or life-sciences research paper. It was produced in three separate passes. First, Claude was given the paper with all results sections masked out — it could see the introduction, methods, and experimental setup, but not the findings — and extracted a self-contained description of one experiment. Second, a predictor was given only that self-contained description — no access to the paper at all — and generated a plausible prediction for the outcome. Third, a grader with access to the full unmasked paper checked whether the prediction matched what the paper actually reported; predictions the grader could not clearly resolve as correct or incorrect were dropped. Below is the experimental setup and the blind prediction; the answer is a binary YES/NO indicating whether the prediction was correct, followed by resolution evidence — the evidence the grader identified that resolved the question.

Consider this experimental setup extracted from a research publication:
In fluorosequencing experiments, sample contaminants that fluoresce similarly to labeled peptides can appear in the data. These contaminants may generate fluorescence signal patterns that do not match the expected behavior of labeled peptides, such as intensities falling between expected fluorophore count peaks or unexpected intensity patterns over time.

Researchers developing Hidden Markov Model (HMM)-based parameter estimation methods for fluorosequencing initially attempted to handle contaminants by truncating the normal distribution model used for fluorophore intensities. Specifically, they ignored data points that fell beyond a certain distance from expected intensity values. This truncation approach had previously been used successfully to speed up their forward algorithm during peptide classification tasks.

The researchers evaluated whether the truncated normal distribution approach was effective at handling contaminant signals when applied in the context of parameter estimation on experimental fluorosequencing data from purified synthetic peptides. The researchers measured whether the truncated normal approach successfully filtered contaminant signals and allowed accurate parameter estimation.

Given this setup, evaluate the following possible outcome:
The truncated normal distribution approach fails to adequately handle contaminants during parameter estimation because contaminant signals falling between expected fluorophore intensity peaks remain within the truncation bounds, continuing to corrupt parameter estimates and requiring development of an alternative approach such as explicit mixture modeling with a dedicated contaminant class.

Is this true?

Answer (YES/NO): NO